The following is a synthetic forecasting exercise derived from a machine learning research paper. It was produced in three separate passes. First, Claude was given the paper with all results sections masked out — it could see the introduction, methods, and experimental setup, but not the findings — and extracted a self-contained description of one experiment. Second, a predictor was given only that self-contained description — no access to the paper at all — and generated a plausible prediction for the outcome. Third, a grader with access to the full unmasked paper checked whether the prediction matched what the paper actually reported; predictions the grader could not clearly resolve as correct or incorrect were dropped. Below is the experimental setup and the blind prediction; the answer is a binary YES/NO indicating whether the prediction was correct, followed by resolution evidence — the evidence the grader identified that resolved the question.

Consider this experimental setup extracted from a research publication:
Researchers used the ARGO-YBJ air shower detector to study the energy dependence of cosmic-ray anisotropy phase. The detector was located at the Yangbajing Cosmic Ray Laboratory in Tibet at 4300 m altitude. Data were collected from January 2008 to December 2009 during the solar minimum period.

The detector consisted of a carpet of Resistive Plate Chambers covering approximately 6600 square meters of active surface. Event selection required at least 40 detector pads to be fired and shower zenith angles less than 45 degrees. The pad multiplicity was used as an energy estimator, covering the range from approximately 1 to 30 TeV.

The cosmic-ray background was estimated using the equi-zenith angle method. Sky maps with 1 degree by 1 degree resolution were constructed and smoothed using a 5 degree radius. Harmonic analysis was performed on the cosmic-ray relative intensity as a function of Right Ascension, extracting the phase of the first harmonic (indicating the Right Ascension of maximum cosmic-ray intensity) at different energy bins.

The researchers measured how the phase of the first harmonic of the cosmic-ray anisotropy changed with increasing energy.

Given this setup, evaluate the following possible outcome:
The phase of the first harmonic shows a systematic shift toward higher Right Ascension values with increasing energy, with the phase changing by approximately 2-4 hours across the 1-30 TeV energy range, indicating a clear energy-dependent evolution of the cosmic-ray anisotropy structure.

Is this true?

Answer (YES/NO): NO